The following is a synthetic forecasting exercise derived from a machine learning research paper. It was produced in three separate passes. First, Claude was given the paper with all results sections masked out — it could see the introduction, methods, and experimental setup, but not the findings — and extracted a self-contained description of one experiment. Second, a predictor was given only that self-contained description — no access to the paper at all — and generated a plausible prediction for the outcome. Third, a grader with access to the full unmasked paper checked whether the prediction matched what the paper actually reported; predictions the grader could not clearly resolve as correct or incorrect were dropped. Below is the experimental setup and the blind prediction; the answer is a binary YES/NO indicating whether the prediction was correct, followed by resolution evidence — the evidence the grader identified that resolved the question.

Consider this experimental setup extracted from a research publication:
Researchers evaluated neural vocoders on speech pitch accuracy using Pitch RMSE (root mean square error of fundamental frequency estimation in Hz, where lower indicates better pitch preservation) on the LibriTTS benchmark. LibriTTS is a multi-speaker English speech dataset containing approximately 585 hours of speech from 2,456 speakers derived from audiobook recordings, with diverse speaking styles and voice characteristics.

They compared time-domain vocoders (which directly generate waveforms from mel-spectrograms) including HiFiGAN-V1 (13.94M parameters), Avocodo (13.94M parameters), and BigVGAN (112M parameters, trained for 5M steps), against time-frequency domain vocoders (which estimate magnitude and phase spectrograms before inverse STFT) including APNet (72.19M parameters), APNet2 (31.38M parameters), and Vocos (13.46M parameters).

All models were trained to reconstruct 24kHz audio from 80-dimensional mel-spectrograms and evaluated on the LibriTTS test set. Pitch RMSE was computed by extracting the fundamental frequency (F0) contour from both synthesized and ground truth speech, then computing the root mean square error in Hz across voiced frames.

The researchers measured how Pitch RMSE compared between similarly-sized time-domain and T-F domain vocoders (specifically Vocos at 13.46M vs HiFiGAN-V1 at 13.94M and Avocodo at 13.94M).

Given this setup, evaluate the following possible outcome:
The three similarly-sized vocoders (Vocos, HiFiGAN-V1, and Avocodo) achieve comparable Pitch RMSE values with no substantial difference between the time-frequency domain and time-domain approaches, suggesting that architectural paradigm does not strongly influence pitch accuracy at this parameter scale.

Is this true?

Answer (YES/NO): NO